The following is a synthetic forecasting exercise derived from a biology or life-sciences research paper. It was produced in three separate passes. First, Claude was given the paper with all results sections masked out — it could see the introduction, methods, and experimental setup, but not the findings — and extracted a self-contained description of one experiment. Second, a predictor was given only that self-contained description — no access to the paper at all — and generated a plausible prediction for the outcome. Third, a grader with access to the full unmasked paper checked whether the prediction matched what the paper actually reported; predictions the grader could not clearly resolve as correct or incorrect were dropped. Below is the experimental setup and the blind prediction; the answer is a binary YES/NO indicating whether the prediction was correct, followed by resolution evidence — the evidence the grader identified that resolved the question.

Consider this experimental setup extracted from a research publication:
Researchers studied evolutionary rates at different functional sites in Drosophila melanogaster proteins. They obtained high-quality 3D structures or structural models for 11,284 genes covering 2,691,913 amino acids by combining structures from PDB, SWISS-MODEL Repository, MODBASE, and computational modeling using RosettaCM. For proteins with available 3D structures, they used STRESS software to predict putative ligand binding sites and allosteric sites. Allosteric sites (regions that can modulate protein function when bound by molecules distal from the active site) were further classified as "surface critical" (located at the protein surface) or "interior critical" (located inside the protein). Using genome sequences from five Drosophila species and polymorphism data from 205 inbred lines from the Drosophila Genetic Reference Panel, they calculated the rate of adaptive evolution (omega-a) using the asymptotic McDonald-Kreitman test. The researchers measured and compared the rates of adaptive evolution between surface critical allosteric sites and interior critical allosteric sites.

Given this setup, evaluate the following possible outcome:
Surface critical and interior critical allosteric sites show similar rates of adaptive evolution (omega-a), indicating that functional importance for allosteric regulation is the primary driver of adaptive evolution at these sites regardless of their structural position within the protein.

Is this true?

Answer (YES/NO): NO